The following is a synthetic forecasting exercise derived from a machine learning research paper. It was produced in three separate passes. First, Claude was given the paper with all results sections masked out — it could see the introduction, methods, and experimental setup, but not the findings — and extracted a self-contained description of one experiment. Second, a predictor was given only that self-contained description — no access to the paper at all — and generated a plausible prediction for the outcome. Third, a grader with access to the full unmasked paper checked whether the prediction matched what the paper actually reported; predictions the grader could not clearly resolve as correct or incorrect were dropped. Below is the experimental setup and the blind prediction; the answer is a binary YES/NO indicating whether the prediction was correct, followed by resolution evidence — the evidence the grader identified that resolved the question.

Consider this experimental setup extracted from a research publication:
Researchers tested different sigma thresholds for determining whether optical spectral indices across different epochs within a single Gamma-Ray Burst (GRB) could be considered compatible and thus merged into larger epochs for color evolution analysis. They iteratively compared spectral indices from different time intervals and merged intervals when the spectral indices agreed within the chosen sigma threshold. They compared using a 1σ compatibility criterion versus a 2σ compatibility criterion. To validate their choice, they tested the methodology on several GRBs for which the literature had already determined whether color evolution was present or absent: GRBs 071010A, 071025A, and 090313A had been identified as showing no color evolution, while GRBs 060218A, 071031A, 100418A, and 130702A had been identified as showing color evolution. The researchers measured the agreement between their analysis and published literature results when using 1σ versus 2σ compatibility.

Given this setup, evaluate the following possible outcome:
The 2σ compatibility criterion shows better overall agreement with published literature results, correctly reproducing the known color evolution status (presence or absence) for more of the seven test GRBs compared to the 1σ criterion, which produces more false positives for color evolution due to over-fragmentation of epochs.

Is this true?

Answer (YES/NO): YES